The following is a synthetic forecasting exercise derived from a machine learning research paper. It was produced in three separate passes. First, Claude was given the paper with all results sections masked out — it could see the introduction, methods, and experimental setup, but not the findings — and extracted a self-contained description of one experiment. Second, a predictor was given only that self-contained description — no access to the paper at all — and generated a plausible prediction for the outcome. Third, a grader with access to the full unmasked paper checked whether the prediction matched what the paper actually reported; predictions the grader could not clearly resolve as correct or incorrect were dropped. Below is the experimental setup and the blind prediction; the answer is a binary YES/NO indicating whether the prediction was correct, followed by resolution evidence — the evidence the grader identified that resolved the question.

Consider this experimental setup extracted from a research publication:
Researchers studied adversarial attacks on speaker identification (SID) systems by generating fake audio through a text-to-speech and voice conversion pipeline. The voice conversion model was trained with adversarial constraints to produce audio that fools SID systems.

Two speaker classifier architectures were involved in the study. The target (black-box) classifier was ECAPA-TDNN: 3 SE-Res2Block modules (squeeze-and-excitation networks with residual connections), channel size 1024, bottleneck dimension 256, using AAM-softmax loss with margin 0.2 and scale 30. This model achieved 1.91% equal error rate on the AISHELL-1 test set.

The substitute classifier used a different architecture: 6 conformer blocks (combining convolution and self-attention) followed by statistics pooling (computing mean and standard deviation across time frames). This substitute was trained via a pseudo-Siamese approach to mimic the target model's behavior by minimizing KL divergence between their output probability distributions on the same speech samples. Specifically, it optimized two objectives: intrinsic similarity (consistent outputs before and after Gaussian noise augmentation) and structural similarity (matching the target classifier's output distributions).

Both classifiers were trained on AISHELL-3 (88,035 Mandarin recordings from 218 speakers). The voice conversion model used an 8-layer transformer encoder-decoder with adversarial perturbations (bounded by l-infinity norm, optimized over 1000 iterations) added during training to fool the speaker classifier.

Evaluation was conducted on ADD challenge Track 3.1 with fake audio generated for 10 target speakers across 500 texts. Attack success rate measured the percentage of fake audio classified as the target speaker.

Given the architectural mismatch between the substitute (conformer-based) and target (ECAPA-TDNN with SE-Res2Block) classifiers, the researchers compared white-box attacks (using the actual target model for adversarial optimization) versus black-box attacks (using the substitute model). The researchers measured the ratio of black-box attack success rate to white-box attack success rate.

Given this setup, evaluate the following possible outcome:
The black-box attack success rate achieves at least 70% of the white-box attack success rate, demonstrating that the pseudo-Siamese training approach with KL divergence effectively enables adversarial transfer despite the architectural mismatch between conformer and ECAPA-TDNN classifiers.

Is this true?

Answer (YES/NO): YES